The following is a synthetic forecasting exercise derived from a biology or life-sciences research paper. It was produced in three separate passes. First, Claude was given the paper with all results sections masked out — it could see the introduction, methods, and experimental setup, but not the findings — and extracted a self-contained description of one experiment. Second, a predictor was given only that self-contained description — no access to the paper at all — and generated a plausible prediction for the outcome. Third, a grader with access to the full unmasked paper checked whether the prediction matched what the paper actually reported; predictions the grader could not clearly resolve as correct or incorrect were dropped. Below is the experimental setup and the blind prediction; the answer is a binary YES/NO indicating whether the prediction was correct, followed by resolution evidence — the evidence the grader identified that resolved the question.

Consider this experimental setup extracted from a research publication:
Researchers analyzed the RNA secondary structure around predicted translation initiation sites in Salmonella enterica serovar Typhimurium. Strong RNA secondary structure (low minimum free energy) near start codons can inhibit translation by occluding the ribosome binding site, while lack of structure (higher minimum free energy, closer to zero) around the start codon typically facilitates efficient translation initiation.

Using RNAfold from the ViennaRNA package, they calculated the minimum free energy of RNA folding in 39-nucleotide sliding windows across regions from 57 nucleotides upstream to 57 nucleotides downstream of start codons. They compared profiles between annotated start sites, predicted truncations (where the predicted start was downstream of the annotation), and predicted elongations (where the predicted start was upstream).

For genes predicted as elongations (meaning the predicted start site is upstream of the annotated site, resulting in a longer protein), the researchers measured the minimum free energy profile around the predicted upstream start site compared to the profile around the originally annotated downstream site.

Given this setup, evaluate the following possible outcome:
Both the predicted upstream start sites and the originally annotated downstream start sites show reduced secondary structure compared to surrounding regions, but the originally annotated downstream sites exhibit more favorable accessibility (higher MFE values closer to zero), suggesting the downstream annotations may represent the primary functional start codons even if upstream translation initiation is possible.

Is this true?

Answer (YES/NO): NO